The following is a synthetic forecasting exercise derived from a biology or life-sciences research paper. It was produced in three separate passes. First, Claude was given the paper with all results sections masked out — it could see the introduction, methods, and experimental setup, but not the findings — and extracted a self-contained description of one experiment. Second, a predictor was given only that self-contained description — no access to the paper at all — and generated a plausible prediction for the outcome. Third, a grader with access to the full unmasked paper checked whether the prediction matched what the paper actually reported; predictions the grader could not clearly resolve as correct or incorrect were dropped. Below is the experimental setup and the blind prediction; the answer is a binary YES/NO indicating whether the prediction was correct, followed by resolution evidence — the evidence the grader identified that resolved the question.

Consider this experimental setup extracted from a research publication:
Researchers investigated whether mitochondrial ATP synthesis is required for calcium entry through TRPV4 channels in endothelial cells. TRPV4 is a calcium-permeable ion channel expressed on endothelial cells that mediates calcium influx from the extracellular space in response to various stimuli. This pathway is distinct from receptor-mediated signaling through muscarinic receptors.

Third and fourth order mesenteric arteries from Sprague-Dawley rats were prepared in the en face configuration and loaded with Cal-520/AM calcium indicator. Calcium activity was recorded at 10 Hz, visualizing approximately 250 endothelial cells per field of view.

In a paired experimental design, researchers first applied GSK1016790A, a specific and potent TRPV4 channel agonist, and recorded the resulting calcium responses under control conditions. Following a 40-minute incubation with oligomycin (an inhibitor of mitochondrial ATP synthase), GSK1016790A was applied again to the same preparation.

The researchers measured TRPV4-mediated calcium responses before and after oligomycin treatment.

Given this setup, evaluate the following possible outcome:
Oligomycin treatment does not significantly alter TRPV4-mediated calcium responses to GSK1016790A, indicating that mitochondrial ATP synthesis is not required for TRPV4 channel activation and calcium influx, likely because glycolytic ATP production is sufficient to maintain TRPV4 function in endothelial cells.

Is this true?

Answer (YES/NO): YES